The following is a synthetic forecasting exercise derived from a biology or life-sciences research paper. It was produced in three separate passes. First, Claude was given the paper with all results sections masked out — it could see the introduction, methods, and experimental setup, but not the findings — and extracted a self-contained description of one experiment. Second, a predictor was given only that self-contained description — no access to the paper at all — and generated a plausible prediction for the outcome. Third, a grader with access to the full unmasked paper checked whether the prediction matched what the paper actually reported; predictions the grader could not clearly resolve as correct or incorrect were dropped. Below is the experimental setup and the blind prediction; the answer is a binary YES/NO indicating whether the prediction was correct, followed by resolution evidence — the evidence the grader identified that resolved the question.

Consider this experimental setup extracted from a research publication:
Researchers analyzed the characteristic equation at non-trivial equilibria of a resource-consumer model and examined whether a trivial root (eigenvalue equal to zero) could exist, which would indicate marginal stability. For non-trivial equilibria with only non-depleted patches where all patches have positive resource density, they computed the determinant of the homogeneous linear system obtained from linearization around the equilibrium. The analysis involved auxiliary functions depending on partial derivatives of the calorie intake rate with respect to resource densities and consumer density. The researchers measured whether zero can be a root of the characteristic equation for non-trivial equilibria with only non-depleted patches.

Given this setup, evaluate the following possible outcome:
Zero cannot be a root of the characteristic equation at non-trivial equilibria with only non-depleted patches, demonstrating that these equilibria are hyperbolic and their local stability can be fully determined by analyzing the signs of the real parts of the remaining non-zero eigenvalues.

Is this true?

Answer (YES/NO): YES